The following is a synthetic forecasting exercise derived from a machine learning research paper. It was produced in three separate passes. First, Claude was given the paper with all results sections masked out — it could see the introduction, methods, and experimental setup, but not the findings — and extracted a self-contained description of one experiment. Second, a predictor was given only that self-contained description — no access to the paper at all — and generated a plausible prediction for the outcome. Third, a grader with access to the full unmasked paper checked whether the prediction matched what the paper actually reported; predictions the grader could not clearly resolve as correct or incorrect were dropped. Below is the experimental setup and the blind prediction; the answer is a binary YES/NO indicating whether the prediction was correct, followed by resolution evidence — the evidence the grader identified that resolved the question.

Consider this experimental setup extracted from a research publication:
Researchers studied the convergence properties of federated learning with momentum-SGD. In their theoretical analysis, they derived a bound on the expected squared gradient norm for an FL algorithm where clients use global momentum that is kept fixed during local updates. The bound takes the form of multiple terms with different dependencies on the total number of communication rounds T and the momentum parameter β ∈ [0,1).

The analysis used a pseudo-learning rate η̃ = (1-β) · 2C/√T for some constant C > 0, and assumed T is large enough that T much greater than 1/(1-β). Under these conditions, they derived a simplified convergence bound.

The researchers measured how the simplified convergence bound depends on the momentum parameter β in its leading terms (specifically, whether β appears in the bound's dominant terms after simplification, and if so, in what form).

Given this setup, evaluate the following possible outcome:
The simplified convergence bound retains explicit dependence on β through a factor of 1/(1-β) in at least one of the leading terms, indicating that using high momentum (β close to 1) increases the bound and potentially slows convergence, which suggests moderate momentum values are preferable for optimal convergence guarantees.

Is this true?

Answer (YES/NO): YES